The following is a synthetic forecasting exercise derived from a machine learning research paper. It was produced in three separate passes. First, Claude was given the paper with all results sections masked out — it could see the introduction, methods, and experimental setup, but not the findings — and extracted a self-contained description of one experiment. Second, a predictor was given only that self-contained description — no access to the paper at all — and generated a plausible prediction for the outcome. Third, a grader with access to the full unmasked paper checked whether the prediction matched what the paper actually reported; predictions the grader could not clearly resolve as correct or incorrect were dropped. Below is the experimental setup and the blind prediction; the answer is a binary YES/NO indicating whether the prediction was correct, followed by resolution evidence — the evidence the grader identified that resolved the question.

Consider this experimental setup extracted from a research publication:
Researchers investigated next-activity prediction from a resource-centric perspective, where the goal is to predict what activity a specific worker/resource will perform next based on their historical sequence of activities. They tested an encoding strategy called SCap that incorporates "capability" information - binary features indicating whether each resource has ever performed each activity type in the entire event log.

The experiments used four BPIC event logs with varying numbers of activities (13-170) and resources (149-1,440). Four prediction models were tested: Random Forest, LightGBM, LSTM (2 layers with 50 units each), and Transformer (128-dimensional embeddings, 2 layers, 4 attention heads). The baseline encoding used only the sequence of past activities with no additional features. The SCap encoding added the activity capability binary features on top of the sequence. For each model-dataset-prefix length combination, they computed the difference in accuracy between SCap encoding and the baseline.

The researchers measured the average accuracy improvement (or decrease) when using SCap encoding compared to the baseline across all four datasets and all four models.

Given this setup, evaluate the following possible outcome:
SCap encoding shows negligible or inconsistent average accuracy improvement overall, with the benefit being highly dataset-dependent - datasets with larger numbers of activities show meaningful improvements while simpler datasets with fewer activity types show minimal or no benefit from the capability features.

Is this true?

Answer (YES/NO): NO